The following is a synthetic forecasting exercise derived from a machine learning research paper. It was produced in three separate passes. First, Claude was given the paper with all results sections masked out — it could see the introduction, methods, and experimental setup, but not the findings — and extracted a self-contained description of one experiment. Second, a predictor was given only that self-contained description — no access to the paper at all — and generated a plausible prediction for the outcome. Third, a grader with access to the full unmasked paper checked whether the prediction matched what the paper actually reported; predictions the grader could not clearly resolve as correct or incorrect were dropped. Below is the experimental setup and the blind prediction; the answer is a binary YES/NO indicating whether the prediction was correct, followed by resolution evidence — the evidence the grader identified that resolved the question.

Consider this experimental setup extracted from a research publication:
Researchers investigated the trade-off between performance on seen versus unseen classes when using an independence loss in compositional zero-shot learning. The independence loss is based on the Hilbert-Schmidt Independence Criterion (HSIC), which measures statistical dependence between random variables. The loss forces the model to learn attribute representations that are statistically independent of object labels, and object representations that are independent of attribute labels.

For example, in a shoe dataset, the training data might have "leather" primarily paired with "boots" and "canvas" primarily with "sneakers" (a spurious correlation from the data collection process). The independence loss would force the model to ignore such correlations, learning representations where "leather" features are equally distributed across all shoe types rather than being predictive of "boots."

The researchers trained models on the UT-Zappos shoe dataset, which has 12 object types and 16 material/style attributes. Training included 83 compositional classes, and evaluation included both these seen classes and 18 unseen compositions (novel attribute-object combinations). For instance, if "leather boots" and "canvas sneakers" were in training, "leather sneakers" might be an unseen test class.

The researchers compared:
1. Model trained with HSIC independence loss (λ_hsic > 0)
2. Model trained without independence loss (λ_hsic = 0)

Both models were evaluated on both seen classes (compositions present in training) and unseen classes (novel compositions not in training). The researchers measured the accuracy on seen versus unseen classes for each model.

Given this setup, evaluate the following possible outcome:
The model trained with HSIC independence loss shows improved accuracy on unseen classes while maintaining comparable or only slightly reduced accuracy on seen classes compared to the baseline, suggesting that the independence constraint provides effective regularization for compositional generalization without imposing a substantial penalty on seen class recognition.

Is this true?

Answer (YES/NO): NO